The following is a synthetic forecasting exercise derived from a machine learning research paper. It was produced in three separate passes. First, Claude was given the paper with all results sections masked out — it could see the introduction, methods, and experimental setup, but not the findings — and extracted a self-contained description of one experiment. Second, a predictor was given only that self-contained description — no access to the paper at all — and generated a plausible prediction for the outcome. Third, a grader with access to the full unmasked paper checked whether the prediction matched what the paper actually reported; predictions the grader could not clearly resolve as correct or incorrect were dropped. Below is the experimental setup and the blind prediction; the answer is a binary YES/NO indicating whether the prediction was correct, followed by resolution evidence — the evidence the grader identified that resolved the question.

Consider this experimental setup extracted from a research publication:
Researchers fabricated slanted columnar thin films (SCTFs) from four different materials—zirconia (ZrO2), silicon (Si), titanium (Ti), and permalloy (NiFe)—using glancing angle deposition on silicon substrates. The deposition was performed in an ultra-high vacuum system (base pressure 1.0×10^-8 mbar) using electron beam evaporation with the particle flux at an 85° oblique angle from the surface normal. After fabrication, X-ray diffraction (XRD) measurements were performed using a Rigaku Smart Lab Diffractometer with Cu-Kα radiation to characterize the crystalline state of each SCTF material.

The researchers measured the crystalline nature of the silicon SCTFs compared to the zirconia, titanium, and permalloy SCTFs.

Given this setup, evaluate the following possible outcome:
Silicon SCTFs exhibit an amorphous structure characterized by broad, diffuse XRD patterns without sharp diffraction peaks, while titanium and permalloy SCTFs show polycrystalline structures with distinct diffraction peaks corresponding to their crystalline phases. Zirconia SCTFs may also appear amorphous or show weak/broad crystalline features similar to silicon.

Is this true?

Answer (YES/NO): NO